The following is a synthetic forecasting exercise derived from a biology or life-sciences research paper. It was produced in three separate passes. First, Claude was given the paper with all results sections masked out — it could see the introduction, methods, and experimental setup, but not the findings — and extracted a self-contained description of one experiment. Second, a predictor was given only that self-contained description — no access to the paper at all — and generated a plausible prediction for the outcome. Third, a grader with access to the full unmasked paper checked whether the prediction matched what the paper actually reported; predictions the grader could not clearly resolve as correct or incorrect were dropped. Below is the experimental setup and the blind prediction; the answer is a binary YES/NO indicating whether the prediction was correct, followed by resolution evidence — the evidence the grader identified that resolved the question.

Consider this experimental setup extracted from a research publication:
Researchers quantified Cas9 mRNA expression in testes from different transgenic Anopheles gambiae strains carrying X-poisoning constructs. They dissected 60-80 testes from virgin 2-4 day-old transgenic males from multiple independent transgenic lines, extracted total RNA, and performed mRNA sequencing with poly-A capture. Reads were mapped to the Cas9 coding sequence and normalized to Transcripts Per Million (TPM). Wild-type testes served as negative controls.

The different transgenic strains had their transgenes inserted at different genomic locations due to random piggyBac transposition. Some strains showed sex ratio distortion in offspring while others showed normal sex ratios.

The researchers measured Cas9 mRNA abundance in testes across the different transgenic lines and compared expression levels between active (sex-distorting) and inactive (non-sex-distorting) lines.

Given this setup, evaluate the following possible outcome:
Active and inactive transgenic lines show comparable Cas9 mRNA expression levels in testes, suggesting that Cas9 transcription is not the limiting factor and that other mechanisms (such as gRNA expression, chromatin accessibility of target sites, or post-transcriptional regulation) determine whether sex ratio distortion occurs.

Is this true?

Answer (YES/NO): NO